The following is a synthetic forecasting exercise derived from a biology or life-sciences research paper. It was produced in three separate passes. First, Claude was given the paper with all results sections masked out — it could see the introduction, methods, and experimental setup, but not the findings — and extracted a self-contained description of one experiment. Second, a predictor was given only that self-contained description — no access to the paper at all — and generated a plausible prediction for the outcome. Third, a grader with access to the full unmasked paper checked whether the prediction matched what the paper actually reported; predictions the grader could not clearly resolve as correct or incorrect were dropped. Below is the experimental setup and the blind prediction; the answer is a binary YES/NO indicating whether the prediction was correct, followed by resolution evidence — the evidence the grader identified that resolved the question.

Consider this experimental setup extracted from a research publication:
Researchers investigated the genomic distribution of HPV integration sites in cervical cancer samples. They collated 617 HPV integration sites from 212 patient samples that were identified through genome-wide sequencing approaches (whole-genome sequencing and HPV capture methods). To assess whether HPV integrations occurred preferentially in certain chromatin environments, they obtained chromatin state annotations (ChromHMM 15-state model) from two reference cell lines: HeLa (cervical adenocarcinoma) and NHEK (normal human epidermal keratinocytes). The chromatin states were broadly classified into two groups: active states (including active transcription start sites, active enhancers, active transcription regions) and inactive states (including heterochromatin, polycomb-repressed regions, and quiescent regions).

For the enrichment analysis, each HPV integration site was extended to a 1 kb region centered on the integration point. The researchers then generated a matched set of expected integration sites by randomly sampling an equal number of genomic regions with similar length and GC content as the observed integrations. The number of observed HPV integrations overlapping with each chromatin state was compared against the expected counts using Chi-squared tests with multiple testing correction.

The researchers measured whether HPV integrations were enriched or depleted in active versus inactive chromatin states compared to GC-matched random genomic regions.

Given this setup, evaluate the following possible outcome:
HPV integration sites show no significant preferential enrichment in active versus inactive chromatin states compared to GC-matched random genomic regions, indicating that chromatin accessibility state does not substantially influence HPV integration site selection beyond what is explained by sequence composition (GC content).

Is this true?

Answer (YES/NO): NO